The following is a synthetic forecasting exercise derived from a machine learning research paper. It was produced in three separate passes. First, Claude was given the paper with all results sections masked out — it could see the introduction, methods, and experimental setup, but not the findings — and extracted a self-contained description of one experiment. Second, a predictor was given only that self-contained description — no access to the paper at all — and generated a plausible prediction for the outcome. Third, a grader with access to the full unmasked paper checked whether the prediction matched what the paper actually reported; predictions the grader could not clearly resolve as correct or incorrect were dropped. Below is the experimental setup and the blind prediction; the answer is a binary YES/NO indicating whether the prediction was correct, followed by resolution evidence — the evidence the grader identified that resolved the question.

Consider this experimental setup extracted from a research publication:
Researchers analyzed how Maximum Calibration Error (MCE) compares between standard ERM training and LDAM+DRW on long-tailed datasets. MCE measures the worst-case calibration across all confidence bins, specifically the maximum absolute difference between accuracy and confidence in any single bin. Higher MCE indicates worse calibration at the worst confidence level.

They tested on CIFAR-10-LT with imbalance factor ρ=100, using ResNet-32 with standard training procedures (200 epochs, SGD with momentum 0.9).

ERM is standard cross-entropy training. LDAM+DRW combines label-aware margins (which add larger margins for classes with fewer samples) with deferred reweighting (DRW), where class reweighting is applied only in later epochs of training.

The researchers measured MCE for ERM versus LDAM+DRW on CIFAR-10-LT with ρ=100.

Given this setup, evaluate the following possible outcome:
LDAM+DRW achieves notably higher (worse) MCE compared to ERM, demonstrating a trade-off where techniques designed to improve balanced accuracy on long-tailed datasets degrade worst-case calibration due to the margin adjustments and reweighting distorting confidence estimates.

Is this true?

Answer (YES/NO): NO